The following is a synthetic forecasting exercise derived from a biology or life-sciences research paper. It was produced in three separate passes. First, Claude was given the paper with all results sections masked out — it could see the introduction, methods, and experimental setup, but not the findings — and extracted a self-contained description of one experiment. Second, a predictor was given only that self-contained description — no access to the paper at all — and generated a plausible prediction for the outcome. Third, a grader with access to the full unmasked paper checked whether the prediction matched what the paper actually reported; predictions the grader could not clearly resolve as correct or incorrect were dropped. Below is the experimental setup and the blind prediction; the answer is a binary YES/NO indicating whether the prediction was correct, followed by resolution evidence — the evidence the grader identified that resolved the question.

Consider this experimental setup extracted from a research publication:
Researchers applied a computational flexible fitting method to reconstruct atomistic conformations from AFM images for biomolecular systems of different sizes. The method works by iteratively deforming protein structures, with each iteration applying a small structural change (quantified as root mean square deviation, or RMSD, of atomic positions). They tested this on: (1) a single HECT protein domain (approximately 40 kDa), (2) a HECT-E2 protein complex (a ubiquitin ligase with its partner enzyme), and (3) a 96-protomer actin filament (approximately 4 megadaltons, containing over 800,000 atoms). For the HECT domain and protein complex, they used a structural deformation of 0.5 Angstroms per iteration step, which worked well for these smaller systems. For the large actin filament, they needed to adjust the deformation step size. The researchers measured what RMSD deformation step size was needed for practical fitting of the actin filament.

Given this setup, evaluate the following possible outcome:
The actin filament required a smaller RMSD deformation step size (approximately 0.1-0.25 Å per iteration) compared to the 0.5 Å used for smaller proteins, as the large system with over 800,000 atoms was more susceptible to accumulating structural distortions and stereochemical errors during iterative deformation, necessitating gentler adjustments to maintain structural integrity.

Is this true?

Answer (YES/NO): NO